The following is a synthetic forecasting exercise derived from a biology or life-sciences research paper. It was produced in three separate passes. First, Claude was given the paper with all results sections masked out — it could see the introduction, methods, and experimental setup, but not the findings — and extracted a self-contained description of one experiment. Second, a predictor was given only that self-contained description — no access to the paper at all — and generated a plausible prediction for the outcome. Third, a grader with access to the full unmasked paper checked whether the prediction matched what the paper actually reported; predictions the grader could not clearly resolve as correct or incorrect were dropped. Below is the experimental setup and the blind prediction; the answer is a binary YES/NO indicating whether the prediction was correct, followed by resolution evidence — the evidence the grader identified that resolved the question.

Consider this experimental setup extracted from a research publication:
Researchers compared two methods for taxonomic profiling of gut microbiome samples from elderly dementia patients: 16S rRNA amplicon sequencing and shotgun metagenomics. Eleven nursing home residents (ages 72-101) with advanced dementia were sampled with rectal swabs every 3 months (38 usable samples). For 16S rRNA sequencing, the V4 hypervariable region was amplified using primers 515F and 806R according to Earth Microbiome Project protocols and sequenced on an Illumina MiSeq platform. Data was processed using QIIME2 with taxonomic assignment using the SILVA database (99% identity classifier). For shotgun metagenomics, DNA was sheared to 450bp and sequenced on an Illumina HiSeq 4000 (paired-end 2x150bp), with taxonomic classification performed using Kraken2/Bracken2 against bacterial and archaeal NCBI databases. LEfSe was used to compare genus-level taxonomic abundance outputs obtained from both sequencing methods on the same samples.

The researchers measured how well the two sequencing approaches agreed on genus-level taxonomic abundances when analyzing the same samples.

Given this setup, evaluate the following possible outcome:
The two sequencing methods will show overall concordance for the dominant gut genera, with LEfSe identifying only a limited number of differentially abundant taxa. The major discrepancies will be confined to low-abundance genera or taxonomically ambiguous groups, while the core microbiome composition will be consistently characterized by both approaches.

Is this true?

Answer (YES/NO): NO